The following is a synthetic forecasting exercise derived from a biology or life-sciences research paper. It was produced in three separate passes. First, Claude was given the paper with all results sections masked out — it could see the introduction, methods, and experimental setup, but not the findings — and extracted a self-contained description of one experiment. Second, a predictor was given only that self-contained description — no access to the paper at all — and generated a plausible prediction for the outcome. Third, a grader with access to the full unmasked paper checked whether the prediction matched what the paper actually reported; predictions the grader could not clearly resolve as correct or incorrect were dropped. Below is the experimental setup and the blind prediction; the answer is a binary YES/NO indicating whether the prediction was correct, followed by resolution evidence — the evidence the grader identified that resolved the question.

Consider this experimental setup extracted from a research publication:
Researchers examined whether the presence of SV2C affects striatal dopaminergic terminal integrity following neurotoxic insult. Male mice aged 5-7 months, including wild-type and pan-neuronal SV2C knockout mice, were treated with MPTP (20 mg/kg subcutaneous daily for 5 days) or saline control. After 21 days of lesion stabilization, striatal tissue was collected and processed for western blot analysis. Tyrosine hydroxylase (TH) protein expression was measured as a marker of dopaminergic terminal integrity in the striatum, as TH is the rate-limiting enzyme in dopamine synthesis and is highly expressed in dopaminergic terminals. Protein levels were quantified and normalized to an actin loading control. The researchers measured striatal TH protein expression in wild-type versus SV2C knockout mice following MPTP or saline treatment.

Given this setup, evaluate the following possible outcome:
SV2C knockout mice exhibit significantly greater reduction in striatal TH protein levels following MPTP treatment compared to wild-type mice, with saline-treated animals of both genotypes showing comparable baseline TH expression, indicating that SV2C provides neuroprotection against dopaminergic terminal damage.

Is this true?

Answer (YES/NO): NO